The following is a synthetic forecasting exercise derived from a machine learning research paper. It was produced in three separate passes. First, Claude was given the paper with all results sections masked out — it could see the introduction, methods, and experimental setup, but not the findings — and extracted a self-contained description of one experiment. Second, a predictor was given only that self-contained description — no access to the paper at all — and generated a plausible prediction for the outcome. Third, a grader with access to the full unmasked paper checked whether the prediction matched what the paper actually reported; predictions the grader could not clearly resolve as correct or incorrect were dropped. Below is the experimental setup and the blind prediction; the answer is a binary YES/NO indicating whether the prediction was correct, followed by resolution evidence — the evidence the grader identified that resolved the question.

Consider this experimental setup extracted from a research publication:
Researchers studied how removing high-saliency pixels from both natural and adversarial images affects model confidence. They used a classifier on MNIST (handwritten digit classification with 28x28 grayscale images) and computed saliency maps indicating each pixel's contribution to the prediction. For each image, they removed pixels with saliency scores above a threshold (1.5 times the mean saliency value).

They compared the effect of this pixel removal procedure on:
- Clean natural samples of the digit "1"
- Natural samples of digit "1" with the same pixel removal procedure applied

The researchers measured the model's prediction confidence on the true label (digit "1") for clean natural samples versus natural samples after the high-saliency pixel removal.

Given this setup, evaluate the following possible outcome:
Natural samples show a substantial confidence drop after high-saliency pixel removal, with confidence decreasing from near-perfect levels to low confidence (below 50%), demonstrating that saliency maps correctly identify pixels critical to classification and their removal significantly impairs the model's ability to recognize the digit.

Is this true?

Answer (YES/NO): NO